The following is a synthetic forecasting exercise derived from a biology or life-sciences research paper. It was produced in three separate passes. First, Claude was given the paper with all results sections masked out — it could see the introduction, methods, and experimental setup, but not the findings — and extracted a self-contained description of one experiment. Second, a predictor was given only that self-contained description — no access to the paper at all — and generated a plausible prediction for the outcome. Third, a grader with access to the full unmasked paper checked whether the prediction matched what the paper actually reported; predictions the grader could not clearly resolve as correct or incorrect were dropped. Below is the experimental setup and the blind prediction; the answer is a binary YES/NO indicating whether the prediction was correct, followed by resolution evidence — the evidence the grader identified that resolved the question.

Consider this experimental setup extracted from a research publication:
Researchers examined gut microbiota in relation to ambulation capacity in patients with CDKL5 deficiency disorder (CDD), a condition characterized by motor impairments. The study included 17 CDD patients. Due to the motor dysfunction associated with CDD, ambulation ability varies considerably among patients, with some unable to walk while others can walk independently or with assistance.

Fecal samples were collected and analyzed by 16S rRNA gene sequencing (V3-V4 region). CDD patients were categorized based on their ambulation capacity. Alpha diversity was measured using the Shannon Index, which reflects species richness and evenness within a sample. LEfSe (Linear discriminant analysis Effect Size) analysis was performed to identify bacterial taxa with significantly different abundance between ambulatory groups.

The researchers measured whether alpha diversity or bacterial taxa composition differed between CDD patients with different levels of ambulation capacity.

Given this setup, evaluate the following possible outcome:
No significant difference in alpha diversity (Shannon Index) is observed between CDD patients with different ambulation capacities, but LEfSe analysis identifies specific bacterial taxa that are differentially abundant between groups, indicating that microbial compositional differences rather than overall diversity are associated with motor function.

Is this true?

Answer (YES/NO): YES